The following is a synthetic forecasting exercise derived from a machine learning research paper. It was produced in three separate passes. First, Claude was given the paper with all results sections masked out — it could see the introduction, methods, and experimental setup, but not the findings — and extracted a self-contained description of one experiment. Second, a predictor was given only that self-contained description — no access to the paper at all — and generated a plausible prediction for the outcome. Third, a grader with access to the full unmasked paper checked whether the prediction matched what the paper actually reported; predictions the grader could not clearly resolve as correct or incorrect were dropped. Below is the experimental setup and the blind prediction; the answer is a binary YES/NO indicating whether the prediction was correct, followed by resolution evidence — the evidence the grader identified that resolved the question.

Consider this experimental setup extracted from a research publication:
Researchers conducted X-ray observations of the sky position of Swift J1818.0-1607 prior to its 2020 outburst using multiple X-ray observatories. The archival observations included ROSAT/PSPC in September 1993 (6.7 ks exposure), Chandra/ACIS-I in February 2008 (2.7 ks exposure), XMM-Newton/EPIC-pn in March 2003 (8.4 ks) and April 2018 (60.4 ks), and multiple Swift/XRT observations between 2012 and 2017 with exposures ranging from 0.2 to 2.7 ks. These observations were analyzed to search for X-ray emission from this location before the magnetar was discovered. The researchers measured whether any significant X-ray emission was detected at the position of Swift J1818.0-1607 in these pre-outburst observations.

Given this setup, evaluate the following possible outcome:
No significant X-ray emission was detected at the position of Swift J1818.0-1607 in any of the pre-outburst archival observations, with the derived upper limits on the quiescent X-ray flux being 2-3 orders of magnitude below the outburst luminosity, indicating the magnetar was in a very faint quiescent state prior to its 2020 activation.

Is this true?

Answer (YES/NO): NO